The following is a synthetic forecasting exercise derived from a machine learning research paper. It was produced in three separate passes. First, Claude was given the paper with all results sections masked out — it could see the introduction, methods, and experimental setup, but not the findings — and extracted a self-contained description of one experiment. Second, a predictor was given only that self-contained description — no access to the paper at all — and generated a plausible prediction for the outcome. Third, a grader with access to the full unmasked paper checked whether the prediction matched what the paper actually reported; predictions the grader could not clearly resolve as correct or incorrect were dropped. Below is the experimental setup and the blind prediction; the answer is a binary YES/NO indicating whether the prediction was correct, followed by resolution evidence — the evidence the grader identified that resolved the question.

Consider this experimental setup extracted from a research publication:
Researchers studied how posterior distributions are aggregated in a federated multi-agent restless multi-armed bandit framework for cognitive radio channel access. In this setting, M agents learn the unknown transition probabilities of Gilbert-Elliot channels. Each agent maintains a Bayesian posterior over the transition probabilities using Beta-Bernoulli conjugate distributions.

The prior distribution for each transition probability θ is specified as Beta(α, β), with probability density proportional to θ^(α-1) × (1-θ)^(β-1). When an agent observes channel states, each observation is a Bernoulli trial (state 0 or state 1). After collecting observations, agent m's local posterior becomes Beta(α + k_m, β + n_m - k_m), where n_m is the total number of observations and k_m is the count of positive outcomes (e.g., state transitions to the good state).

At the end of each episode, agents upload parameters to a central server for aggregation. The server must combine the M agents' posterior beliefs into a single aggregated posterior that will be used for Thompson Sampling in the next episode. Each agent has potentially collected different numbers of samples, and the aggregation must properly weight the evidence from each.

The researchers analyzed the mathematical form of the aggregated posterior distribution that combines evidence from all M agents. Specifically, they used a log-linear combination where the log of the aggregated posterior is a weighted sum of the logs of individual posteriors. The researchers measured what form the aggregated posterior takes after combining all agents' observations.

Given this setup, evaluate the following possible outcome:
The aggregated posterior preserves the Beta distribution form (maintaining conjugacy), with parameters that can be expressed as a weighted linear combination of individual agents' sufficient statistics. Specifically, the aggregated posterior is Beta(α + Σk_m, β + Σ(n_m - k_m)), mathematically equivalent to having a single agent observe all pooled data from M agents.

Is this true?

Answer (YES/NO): YES